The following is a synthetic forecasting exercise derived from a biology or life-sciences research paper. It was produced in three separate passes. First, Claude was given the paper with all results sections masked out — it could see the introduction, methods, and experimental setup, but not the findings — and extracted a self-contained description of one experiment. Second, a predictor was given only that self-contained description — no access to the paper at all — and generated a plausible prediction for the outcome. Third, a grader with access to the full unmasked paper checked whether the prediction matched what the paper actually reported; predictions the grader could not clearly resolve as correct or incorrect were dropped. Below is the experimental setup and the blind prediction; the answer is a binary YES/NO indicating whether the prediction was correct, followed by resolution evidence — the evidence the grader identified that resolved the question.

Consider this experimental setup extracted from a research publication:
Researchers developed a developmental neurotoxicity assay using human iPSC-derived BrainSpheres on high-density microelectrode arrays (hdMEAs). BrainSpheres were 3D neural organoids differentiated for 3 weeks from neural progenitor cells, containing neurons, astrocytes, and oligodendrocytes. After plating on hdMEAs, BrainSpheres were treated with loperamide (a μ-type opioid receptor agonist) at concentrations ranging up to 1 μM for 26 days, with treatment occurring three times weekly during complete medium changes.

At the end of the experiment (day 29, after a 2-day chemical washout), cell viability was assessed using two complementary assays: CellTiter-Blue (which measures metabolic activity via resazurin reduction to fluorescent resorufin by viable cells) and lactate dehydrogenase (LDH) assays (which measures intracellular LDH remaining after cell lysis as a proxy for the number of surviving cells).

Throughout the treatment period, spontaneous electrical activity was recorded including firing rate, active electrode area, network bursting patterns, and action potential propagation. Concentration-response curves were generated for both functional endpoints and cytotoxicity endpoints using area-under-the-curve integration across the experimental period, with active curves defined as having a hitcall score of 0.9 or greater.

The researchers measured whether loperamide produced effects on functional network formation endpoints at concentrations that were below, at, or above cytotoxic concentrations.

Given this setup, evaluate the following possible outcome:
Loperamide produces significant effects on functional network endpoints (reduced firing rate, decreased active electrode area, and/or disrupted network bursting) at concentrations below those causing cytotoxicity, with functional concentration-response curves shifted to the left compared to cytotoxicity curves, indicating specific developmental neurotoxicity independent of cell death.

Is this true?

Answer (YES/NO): YES